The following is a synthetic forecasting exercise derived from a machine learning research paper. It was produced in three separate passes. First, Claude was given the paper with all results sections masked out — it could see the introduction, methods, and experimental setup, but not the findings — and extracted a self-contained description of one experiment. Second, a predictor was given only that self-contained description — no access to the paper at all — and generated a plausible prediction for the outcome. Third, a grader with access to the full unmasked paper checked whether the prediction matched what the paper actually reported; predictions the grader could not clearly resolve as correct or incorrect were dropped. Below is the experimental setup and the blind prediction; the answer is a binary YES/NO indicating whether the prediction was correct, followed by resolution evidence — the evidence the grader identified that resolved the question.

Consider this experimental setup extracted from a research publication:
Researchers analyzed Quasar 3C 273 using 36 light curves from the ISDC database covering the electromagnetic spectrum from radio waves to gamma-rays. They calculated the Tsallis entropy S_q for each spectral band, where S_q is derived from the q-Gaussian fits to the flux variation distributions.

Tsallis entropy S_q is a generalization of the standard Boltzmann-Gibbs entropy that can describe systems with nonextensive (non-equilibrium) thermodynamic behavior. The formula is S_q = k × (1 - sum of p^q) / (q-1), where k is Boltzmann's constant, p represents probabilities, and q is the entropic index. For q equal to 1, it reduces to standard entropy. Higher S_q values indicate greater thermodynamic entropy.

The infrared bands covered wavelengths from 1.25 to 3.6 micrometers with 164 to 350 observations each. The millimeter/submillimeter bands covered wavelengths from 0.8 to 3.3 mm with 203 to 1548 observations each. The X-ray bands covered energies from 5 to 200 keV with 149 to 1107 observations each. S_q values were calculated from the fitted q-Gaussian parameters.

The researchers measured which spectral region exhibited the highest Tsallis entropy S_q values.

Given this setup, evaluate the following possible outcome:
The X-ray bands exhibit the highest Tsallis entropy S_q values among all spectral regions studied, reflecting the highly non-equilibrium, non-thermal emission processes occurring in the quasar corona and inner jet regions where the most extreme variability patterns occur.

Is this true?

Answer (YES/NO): NO